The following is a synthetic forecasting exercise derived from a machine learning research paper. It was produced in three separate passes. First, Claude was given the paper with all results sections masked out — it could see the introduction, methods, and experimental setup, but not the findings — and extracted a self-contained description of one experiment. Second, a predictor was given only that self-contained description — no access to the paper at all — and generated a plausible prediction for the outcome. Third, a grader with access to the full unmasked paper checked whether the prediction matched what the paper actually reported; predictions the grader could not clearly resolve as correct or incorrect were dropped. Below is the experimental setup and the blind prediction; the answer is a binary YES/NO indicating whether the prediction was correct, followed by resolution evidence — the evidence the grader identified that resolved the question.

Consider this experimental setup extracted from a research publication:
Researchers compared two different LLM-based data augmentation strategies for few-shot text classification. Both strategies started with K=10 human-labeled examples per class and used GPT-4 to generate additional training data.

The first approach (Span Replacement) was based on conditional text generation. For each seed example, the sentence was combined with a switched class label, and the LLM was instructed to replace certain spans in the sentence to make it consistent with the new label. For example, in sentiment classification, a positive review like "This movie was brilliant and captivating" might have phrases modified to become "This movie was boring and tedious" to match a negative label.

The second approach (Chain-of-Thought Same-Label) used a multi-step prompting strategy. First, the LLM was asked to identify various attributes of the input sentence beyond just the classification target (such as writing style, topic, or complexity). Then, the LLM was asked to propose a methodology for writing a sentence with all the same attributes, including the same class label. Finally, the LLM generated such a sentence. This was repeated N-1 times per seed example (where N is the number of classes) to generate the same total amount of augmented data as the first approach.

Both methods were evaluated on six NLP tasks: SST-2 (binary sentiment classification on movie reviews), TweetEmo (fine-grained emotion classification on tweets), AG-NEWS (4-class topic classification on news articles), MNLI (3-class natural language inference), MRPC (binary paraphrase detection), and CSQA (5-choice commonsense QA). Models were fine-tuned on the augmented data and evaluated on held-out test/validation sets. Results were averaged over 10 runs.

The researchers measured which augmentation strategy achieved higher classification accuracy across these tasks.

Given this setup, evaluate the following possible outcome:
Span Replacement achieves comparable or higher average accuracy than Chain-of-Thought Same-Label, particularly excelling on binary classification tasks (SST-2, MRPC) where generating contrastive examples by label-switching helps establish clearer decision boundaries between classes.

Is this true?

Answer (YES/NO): YES